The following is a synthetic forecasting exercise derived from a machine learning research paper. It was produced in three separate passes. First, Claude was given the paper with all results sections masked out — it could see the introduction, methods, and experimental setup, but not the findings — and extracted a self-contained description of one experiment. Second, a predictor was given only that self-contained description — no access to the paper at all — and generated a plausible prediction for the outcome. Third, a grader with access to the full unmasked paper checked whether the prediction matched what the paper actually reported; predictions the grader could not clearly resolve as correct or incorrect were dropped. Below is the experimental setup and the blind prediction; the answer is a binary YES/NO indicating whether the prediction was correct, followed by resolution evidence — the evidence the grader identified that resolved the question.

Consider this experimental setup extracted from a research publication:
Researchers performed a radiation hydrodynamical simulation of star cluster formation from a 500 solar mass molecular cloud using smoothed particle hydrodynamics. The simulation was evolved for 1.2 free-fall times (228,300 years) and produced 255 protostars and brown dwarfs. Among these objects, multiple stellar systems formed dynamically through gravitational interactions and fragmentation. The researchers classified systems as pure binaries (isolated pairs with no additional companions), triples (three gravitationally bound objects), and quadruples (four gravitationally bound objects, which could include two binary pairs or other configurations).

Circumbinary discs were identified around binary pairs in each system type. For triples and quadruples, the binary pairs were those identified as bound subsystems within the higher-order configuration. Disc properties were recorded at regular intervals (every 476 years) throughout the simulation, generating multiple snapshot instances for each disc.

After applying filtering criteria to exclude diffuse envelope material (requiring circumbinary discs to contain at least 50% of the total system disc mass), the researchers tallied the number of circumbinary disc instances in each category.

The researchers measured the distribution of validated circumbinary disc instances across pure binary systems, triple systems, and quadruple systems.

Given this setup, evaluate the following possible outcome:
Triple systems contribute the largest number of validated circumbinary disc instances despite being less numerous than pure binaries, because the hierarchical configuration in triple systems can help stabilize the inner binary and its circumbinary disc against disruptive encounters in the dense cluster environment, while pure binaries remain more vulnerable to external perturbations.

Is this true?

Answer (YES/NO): NO